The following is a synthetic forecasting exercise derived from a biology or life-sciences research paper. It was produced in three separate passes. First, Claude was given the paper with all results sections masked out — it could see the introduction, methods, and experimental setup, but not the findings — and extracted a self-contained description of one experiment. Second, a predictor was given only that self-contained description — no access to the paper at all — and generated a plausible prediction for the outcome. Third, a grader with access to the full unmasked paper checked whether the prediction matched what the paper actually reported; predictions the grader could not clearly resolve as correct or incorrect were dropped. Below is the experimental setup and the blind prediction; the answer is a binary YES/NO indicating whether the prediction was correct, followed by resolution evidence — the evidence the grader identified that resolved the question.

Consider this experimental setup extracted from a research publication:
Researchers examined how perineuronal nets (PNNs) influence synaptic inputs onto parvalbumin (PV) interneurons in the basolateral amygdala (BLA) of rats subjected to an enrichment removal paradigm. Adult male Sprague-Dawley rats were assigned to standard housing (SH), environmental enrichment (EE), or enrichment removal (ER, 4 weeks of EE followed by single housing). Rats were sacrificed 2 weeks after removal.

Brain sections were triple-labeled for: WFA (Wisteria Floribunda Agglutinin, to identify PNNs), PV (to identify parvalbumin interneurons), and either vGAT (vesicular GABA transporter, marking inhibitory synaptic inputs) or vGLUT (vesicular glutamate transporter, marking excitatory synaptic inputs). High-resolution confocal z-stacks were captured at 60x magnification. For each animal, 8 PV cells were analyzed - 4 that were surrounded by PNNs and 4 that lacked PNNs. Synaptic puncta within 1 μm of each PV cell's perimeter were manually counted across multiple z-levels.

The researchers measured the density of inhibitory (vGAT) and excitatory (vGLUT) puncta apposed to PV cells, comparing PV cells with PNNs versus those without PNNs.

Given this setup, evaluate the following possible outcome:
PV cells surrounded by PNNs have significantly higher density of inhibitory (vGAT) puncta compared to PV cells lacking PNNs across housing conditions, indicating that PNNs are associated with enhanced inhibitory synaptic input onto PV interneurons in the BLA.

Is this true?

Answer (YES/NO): NO